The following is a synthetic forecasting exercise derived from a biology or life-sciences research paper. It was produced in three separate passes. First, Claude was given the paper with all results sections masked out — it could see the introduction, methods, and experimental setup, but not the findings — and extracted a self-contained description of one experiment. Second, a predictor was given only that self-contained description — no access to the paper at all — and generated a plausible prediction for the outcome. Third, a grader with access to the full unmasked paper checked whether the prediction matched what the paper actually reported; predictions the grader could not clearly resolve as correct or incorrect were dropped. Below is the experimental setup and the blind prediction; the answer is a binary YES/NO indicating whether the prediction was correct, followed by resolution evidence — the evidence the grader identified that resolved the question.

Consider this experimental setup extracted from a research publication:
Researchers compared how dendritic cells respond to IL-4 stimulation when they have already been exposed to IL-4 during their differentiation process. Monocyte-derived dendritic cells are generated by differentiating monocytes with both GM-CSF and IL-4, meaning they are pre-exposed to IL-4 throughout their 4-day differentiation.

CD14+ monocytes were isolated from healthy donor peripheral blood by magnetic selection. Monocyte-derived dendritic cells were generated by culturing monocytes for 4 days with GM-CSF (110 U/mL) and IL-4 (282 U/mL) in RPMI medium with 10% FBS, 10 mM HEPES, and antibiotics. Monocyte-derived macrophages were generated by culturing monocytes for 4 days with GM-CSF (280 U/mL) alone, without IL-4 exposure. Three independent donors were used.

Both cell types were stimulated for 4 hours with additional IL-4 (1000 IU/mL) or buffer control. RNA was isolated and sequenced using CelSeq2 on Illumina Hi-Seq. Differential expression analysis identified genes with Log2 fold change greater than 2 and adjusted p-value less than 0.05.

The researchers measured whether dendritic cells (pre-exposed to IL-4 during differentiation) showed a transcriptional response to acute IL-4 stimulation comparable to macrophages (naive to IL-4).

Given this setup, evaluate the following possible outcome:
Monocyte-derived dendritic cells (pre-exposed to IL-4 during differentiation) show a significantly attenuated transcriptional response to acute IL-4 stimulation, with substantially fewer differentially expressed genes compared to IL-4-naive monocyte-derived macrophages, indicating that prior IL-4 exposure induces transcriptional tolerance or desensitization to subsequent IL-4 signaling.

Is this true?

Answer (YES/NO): YES